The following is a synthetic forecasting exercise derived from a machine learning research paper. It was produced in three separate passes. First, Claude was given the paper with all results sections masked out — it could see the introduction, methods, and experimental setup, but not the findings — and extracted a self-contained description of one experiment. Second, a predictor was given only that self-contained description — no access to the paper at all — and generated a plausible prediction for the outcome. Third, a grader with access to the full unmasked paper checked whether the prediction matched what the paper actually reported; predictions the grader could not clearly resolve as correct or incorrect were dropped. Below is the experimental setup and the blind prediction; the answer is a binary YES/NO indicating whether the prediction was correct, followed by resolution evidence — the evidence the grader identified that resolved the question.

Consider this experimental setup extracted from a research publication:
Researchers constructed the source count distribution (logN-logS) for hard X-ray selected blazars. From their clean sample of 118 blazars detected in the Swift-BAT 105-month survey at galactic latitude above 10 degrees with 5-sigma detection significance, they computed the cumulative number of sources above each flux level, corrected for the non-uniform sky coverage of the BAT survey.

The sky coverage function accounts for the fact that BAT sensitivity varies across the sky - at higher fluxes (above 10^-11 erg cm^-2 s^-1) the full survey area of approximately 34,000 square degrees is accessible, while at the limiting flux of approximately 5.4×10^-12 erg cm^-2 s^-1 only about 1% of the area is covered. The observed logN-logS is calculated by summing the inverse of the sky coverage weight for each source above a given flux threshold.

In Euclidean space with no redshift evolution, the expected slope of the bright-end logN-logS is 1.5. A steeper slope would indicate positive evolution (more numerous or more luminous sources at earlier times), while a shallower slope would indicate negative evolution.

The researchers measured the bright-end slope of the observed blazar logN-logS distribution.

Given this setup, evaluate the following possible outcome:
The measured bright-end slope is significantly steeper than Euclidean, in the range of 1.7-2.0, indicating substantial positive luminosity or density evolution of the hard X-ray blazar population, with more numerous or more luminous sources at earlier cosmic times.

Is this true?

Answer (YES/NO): NO